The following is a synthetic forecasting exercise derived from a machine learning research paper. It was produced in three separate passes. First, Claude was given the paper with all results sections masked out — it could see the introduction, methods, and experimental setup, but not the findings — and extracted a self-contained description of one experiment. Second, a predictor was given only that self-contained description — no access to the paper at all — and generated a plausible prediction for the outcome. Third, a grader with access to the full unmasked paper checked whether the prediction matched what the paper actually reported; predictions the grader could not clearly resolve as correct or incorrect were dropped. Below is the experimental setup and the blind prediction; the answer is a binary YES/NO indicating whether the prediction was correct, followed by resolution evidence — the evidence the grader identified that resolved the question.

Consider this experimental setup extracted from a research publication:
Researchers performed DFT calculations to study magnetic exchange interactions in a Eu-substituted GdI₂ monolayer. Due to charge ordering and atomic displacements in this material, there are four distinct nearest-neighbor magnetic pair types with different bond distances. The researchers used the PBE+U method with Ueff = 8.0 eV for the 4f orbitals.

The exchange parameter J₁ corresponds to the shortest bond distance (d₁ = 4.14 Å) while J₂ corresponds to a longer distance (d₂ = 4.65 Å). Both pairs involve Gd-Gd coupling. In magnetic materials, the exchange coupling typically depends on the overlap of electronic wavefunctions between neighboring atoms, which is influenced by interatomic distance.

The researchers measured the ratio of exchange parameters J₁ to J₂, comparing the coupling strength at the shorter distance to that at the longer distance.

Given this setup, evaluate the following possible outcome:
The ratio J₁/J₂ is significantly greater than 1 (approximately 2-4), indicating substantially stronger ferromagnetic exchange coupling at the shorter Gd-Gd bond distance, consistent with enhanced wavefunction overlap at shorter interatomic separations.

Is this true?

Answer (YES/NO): NO